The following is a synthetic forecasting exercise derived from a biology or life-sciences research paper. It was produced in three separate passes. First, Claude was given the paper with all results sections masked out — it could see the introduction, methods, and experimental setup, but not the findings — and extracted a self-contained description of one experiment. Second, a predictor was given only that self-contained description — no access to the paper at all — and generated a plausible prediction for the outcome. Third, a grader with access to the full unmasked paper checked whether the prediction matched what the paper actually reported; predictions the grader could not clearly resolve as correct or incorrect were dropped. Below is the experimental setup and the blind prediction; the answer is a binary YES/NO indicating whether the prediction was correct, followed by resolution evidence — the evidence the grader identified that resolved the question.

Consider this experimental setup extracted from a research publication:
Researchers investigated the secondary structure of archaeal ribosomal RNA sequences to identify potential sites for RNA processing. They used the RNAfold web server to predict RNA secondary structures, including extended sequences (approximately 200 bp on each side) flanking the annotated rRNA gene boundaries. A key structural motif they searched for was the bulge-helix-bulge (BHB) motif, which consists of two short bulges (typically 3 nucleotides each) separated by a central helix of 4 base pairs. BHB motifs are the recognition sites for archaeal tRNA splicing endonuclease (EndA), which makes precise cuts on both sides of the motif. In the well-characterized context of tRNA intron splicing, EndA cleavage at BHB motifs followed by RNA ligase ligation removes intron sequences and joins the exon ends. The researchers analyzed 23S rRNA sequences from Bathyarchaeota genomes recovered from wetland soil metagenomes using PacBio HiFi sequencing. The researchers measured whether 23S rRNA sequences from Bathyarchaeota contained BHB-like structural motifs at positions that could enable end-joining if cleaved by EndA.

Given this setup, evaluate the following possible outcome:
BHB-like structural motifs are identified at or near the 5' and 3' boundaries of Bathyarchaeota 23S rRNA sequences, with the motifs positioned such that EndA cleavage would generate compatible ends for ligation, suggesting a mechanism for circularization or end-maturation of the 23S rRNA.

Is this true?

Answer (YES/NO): YES